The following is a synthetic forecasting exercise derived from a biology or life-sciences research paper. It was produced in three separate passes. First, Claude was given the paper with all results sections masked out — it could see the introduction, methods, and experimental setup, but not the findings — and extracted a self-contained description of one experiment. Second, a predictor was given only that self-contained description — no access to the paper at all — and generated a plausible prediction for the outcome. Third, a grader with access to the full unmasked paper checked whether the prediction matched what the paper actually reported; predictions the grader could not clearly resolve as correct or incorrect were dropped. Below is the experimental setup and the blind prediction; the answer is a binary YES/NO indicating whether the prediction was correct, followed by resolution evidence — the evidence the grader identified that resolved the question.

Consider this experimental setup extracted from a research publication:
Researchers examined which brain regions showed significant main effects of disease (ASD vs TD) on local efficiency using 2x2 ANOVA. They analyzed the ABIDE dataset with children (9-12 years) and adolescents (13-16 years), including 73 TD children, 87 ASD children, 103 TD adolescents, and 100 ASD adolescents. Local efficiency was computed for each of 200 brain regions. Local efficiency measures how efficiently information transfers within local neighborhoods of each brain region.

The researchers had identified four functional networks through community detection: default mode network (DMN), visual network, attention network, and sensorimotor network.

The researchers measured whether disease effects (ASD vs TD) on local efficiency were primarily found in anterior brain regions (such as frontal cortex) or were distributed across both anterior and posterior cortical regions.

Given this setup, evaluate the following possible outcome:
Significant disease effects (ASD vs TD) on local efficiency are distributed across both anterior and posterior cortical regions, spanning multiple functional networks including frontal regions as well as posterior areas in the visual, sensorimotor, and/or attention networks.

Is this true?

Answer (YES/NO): YES